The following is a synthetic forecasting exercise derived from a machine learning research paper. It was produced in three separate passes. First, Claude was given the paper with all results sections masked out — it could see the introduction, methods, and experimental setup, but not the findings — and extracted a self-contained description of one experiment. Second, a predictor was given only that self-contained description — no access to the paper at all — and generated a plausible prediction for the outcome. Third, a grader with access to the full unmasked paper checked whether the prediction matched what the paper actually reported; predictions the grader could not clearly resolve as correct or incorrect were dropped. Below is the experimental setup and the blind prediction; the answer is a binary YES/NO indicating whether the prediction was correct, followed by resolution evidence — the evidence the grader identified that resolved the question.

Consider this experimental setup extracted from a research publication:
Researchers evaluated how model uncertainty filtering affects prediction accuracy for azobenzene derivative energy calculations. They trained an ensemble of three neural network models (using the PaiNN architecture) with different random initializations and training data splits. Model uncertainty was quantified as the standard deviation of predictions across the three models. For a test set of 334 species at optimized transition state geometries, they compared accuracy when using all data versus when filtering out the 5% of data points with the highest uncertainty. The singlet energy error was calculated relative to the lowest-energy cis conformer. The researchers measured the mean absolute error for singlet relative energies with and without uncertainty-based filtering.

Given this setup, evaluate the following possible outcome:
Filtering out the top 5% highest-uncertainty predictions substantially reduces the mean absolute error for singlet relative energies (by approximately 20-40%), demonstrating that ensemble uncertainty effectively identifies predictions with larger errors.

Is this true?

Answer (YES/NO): NO